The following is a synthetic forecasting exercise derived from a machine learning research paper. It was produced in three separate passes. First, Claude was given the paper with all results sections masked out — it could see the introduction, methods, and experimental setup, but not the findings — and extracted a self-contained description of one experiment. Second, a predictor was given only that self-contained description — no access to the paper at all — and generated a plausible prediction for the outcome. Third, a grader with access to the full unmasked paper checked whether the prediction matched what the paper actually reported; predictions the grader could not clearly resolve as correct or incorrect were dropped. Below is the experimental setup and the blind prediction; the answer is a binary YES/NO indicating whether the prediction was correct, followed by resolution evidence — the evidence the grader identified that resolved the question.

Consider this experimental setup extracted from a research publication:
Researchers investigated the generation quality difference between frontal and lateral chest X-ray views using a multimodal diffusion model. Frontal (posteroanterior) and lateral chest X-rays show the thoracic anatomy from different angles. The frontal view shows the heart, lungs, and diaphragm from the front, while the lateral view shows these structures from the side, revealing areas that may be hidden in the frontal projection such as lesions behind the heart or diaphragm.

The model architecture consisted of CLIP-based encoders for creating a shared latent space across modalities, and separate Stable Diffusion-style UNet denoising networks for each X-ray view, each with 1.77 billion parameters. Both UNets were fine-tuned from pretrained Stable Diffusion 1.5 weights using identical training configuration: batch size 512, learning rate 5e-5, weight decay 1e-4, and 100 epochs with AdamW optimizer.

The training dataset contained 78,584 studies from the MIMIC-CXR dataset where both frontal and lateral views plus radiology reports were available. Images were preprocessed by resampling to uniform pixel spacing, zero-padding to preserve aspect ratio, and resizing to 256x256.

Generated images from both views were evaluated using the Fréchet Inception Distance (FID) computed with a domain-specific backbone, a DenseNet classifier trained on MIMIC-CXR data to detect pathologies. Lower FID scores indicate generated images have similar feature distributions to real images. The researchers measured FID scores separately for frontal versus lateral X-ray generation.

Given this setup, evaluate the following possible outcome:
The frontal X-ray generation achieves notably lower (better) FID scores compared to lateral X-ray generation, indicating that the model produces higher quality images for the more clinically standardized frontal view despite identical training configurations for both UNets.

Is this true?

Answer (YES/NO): NO